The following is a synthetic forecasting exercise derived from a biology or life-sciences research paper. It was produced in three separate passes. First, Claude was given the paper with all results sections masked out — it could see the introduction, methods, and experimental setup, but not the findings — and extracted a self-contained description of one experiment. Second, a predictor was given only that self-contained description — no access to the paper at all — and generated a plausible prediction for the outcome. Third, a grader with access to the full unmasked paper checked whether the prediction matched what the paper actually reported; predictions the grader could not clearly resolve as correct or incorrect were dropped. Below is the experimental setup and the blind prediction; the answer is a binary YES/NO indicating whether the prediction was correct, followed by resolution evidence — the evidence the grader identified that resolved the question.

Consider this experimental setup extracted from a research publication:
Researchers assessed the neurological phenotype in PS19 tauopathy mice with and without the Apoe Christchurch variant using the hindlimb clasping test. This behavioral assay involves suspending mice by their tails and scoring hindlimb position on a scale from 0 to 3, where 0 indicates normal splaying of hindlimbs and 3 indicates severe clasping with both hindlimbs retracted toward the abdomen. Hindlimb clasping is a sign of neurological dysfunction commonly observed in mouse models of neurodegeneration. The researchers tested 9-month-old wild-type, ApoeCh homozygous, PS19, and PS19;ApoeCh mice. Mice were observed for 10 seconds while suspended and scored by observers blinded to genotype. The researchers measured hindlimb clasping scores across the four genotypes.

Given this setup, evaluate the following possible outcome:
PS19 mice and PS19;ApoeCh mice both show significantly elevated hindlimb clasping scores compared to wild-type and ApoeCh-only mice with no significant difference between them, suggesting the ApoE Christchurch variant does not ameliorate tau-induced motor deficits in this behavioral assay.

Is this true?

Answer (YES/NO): YES